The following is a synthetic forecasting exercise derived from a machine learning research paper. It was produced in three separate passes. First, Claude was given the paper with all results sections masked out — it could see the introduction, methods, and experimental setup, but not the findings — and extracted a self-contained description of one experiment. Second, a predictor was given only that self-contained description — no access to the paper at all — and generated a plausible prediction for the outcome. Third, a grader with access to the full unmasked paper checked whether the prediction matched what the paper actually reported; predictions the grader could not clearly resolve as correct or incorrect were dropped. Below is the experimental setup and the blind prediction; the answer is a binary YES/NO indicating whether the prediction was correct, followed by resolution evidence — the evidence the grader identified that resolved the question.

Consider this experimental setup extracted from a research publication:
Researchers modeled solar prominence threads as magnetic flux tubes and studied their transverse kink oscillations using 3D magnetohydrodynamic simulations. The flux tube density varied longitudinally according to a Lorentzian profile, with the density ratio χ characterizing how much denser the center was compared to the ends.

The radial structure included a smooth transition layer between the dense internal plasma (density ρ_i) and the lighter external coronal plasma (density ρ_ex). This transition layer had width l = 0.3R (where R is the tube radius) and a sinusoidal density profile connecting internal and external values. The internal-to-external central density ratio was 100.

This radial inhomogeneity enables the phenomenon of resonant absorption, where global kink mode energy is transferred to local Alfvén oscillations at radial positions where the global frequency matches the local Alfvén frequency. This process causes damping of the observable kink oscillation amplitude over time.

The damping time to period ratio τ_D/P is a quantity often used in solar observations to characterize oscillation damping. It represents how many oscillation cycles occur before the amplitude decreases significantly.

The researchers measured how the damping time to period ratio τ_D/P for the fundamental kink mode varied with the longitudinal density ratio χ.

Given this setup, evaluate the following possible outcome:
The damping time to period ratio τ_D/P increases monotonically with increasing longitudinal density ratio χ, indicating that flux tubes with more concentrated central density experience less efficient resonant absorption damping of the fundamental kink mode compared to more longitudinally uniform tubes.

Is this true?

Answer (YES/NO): YES